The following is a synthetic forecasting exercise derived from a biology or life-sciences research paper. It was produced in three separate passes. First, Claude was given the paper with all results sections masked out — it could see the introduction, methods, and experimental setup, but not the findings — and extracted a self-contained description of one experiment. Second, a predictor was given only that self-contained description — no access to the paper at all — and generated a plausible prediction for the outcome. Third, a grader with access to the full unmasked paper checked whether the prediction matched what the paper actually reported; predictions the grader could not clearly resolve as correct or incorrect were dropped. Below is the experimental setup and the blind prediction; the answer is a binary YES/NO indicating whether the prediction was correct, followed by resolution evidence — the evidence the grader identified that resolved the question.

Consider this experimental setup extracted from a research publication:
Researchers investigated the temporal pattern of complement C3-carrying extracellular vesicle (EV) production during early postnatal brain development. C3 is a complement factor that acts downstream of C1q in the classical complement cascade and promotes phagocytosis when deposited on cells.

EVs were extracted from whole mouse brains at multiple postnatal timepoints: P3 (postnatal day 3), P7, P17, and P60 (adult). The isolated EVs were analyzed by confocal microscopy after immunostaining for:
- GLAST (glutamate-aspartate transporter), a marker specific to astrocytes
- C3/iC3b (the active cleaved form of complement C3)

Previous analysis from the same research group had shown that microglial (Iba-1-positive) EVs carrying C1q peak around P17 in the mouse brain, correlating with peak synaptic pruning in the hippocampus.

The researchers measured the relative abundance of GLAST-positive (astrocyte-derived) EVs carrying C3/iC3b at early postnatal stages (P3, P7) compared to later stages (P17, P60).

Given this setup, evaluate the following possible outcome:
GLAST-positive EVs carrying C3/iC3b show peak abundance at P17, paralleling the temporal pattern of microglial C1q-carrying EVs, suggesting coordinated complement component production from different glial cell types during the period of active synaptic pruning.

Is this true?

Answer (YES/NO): NO